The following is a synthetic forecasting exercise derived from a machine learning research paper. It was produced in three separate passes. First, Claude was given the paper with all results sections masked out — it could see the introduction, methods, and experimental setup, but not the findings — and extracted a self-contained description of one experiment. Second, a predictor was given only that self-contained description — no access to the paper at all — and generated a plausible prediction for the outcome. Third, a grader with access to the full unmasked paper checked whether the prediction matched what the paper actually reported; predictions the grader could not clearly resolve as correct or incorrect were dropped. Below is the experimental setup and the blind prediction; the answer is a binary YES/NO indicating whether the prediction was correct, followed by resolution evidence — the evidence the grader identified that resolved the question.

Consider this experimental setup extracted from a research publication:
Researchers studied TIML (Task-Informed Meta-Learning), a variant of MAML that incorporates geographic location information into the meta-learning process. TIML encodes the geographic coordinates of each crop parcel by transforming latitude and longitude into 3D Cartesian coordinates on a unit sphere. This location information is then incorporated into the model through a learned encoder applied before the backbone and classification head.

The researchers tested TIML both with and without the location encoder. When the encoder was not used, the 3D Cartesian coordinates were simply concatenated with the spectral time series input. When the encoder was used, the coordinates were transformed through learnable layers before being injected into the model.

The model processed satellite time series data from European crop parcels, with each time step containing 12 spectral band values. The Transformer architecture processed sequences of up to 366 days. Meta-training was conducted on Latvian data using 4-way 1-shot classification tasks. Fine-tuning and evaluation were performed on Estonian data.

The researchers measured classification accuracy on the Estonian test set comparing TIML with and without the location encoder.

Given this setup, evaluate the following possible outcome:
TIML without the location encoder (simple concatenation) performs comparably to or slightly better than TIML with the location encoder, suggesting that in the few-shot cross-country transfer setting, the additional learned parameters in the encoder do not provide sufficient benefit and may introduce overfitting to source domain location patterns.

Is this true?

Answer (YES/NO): NO